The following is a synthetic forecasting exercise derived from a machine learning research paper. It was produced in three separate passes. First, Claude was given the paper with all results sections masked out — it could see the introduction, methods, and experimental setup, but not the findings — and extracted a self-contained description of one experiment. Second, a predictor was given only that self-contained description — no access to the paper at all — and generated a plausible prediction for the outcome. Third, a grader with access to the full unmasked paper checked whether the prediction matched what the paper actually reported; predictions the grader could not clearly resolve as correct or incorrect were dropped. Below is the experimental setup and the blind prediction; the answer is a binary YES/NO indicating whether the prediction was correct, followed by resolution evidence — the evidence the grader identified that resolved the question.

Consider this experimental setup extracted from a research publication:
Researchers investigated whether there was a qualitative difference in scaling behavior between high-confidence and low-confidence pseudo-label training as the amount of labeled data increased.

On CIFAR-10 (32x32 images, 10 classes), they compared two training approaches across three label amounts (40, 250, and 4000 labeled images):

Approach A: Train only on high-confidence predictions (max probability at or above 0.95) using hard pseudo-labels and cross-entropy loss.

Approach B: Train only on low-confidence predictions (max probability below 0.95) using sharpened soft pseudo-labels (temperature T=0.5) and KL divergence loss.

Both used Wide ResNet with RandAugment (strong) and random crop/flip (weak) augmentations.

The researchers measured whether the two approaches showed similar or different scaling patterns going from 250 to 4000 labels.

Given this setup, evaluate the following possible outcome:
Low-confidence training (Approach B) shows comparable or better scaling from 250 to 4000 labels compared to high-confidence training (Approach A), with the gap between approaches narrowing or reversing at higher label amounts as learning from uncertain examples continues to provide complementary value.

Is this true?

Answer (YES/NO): NO